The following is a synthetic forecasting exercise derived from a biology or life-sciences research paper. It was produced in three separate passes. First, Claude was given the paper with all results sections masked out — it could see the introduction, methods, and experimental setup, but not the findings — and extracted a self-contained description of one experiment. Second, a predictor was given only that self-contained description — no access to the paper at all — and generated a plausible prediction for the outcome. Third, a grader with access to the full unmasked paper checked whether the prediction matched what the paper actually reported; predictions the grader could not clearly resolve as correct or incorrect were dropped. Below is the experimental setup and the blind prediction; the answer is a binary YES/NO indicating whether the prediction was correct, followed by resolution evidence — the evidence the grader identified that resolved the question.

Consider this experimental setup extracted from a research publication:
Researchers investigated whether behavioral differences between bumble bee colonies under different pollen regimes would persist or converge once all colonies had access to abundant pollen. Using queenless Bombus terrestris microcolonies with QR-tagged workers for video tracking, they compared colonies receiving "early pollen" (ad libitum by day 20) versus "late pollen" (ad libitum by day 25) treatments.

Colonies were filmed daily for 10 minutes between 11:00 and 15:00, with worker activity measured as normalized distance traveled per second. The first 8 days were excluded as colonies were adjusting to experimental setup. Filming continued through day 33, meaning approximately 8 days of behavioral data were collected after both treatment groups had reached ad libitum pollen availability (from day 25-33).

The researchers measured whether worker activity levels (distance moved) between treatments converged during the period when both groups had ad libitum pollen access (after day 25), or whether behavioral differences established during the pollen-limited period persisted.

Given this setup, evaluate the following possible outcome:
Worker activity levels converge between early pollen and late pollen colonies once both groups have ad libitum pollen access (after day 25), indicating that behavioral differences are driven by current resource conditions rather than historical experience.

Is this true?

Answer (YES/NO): NO